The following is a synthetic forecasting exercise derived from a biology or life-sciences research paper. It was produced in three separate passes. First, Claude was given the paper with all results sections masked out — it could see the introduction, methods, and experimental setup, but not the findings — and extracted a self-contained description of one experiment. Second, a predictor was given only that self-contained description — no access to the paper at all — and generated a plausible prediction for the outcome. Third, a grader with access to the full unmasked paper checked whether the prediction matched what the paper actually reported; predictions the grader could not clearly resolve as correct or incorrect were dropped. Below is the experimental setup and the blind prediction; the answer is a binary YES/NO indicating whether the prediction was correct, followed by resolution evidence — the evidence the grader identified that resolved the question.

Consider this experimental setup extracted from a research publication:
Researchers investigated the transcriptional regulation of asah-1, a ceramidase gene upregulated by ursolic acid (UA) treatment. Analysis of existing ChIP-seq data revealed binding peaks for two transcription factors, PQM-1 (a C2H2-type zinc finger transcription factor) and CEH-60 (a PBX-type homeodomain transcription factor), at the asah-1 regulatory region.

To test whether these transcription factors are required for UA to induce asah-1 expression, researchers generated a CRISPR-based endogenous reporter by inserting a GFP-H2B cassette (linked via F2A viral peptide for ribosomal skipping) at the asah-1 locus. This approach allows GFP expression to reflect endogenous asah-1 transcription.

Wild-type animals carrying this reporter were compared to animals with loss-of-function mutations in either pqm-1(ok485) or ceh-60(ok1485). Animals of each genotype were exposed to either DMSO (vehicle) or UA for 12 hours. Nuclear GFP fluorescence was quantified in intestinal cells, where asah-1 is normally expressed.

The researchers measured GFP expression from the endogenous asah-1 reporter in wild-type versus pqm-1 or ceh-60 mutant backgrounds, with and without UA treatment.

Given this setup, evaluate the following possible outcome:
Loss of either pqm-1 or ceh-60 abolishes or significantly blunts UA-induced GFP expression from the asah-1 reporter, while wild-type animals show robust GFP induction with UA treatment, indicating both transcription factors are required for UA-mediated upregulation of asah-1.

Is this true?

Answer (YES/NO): YES